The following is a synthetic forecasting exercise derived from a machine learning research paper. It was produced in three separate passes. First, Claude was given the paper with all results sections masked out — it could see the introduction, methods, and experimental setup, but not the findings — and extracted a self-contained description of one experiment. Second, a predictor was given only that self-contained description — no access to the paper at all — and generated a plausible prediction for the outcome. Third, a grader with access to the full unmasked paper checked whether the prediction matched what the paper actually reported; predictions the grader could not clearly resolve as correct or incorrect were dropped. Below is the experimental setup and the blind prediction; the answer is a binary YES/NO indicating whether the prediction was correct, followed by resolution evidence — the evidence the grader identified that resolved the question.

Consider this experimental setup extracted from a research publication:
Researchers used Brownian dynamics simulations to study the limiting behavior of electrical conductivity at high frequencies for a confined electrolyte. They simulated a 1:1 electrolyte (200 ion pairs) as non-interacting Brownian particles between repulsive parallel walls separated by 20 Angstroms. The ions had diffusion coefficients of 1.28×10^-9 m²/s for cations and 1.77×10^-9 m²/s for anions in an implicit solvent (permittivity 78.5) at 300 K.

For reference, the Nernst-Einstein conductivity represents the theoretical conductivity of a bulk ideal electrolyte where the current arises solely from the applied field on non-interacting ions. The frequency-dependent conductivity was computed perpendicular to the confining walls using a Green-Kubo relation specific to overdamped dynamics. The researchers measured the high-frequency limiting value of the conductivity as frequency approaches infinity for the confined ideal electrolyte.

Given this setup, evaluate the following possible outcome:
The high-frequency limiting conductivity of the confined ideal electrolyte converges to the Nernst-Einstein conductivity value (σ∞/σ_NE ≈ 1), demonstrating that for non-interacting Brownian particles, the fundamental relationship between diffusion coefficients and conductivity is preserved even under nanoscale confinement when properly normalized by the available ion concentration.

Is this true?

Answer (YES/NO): YES